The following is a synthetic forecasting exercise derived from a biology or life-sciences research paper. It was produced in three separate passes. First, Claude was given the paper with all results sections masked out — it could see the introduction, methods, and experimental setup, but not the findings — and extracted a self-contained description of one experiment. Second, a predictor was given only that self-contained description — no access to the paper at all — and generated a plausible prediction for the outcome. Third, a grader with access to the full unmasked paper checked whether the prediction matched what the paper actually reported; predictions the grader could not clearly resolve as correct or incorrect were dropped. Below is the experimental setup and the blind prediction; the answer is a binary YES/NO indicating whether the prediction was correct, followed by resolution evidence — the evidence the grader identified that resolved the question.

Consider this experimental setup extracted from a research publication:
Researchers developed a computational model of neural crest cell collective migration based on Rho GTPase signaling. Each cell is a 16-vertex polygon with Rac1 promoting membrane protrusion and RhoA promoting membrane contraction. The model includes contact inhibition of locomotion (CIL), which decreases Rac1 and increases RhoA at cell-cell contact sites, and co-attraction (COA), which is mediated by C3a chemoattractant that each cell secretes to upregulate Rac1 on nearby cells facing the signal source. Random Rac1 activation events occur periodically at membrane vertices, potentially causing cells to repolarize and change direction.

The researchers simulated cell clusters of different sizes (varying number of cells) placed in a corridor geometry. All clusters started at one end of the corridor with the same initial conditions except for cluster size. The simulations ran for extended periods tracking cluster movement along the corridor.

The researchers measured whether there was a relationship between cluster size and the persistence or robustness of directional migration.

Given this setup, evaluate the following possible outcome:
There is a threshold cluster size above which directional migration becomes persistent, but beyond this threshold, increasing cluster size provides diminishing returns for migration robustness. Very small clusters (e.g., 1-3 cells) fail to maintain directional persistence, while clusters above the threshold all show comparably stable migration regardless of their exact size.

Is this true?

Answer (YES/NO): NO